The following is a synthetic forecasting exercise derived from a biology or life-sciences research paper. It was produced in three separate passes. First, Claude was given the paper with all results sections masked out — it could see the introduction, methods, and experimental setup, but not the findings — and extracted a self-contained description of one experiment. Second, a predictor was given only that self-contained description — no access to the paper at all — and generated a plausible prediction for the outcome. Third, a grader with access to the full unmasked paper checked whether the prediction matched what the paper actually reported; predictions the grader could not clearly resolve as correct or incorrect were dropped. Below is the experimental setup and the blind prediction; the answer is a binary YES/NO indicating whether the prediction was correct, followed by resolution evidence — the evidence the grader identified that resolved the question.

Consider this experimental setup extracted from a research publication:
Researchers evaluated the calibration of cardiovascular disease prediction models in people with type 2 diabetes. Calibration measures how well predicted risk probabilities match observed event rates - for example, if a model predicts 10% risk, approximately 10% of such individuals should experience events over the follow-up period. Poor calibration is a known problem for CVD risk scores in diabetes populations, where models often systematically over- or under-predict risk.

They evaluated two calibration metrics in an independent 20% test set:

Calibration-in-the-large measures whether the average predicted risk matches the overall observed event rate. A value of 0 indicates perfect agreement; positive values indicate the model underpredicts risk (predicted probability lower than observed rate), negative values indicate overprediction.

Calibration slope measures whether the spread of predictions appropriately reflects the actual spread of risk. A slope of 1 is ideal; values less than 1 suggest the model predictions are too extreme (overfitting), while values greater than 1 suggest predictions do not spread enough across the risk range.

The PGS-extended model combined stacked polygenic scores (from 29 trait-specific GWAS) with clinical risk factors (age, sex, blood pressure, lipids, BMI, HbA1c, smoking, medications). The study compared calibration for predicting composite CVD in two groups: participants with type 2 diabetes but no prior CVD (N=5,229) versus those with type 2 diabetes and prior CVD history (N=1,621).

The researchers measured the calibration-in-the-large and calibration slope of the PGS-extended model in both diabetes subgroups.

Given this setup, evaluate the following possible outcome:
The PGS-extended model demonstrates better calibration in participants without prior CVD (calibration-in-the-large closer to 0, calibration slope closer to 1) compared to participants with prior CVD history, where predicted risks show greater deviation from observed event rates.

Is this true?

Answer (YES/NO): YES